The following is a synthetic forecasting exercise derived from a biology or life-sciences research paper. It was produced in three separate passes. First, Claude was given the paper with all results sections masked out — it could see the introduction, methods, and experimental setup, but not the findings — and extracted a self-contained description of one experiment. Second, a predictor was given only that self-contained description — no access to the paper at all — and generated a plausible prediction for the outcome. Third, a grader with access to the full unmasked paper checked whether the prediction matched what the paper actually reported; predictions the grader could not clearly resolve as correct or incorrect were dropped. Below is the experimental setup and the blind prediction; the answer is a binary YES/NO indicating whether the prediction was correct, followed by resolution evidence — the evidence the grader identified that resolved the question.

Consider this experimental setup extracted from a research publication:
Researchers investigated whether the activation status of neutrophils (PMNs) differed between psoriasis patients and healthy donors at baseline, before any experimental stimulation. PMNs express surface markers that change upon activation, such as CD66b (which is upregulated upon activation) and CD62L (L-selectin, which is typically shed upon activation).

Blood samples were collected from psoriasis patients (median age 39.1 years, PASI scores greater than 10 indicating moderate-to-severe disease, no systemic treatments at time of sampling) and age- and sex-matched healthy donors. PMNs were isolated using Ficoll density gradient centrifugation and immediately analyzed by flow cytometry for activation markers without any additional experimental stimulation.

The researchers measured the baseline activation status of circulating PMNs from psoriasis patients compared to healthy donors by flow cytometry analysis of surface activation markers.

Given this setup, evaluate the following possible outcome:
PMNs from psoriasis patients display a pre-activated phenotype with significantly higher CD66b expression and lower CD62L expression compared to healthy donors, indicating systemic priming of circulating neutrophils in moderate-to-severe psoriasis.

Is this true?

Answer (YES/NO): NO